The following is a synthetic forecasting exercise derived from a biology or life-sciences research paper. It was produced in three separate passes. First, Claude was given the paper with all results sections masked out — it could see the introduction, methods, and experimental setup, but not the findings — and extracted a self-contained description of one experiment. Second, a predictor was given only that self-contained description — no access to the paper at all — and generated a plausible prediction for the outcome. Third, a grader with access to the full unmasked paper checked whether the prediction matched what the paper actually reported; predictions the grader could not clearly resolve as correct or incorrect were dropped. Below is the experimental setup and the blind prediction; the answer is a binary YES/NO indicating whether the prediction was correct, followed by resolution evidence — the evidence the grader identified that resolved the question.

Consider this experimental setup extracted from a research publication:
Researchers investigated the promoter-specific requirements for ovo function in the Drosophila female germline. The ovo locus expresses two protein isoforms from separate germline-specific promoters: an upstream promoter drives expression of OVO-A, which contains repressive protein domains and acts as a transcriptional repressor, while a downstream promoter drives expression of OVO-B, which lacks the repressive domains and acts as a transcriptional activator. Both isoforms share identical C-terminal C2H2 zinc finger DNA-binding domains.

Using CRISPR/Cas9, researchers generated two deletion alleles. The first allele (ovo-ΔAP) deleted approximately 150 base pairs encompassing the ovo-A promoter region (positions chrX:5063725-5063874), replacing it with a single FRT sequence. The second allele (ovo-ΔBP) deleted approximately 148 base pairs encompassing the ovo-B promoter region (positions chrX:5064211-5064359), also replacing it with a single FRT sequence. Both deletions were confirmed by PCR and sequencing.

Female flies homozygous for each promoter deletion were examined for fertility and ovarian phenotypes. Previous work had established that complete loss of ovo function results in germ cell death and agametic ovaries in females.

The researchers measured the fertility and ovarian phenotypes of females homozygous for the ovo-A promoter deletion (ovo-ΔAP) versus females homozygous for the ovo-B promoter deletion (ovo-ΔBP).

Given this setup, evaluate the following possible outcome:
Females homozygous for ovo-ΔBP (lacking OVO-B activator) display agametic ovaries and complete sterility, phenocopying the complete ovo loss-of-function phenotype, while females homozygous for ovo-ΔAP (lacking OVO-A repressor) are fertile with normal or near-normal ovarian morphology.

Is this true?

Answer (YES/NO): YES